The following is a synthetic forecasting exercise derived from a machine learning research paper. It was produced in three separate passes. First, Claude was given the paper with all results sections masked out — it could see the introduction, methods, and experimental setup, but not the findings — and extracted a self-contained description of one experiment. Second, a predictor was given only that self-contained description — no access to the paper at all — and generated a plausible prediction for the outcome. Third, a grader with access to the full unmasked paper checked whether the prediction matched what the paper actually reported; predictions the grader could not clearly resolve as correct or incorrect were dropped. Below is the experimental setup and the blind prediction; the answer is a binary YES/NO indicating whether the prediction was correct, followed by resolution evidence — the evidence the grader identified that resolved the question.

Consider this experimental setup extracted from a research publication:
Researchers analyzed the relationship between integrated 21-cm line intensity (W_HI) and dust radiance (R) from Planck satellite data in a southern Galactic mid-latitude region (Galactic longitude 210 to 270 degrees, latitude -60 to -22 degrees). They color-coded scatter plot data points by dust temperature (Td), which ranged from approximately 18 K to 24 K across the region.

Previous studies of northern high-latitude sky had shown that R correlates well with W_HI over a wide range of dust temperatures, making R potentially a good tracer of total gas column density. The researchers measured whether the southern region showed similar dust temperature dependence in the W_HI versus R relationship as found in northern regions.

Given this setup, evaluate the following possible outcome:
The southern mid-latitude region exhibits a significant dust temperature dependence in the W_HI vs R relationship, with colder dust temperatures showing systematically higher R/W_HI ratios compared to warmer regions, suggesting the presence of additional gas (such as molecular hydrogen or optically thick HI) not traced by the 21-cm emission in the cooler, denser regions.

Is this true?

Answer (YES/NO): NO